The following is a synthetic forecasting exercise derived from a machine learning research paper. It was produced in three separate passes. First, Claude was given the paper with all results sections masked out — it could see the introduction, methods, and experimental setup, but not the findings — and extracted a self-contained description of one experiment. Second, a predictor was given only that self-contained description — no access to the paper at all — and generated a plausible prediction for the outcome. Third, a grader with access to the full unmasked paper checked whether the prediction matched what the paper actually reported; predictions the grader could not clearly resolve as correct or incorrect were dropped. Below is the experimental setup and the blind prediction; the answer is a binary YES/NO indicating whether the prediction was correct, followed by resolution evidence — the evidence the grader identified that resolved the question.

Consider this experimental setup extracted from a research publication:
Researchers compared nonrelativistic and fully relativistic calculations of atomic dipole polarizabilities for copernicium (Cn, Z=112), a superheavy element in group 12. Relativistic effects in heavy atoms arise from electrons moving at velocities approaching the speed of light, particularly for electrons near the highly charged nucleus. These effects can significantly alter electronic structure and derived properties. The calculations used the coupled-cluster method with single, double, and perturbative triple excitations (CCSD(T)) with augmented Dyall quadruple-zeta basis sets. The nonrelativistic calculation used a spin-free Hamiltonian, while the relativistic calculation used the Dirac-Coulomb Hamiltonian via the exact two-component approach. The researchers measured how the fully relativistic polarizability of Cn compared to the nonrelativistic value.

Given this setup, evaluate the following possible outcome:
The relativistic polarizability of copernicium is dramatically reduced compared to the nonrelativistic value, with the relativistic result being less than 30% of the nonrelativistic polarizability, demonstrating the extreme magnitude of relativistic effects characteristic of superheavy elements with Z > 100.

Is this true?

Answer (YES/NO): NO